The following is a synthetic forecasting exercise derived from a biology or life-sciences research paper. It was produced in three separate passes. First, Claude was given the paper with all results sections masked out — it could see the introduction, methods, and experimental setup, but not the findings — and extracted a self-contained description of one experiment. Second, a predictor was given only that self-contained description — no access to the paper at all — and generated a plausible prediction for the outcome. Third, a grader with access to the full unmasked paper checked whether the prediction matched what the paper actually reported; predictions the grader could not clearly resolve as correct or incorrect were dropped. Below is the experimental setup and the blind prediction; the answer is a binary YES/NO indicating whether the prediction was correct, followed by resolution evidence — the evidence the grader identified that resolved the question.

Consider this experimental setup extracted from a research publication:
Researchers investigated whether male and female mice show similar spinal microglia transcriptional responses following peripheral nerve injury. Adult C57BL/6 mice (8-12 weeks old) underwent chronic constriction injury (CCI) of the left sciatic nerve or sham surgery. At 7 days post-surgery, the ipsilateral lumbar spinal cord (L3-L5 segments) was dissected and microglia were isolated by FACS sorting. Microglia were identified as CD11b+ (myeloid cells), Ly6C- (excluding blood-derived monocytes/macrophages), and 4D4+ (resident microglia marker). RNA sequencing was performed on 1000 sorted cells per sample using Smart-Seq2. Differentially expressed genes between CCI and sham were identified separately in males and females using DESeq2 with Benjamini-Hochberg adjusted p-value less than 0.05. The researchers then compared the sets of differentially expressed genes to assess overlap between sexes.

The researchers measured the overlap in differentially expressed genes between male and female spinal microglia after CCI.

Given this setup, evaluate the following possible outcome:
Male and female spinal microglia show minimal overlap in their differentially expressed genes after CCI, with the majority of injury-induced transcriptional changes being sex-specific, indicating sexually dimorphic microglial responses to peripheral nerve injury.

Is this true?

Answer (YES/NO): YES